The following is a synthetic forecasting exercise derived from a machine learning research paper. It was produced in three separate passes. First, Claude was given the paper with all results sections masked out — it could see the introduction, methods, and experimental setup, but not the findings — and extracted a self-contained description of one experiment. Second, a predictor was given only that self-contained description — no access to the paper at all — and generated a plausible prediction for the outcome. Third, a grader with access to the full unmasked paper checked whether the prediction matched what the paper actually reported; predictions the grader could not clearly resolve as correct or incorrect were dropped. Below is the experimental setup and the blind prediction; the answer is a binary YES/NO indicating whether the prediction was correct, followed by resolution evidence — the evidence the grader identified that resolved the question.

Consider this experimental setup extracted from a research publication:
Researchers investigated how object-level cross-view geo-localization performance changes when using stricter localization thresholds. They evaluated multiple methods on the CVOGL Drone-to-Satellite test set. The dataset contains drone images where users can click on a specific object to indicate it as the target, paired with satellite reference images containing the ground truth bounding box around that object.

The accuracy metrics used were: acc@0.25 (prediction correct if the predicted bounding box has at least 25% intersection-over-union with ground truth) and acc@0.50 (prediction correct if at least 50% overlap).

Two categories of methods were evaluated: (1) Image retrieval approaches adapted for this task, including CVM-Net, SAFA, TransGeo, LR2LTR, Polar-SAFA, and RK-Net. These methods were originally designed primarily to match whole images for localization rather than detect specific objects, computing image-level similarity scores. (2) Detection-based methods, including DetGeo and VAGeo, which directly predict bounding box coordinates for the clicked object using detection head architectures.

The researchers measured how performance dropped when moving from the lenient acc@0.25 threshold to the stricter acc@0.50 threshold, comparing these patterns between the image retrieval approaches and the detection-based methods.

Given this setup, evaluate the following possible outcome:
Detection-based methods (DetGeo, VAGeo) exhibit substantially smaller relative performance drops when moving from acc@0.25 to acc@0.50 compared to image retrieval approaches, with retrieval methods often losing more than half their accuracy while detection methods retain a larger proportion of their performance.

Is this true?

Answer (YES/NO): YES